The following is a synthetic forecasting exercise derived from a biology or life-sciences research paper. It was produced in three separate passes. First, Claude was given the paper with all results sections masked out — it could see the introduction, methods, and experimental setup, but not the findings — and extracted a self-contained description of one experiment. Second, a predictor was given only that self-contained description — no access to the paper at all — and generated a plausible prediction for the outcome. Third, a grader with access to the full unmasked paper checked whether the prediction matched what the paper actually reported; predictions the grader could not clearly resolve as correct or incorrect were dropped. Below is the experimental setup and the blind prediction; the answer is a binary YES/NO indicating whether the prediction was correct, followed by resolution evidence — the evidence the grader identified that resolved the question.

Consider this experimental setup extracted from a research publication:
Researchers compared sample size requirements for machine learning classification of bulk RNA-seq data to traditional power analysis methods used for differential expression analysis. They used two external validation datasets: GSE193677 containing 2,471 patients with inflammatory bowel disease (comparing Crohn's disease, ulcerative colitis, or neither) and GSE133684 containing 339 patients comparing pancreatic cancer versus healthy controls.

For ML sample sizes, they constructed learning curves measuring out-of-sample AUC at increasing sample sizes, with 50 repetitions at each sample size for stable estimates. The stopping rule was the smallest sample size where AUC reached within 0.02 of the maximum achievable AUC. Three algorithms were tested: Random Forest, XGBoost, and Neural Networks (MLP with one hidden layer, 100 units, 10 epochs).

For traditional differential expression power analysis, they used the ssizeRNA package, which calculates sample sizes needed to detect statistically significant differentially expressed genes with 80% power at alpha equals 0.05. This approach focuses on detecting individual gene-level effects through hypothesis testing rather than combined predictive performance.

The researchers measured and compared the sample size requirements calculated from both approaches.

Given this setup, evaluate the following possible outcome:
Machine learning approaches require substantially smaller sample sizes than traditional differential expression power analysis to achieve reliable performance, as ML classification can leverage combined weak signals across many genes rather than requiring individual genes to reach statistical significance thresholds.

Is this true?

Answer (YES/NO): NO